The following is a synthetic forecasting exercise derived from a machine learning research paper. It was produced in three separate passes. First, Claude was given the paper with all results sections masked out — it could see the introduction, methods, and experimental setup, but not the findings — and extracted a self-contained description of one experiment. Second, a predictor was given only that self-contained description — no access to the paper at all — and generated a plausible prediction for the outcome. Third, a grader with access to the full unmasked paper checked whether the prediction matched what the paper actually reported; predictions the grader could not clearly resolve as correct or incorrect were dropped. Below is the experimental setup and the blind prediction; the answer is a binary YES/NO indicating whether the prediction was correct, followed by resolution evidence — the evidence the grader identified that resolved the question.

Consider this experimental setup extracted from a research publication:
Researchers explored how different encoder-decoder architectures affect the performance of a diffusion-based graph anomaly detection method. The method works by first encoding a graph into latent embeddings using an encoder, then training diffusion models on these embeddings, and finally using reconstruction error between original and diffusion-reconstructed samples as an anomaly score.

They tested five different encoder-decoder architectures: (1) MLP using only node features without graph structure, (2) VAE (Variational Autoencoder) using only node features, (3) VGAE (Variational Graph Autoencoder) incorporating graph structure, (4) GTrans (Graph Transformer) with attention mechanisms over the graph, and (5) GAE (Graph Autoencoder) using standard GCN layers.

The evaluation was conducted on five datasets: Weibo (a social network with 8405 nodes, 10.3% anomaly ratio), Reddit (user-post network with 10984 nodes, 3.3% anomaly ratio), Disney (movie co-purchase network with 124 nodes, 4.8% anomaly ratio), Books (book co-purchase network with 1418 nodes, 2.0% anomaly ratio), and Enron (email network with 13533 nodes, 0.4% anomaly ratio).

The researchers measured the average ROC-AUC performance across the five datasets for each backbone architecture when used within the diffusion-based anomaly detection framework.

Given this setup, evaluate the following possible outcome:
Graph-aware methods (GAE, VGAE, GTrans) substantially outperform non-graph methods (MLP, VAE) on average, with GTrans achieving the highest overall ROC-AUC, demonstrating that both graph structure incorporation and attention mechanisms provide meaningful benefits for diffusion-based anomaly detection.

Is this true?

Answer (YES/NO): NO